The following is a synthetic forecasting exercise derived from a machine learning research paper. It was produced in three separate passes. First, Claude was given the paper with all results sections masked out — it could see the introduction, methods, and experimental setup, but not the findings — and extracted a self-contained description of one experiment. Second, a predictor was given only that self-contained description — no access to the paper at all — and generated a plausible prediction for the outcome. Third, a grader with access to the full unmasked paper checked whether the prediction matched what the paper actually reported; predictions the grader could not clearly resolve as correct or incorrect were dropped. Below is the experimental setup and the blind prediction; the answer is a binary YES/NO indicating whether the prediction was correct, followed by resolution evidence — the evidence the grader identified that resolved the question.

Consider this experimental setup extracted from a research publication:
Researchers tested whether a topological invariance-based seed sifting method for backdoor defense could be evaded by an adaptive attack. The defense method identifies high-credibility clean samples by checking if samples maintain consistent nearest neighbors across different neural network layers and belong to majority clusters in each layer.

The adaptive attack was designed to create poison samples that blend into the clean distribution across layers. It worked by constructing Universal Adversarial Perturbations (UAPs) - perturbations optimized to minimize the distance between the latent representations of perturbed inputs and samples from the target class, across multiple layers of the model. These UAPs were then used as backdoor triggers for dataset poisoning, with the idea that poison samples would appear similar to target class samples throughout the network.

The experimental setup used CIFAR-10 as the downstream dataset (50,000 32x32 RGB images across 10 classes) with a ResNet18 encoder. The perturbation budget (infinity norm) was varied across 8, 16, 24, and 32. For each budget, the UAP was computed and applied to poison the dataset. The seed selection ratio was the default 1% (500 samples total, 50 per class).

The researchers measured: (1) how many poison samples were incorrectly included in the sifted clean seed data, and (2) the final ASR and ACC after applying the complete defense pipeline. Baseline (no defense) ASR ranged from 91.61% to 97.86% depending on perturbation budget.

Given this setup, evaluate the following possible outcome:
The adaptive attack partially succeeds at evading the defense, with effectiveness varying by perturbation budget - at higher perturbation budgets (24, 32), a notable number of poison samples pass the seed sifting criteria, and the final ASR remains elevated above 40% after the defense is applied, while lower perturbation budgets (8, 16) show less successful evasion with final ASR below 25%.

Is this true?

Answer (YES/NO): NO